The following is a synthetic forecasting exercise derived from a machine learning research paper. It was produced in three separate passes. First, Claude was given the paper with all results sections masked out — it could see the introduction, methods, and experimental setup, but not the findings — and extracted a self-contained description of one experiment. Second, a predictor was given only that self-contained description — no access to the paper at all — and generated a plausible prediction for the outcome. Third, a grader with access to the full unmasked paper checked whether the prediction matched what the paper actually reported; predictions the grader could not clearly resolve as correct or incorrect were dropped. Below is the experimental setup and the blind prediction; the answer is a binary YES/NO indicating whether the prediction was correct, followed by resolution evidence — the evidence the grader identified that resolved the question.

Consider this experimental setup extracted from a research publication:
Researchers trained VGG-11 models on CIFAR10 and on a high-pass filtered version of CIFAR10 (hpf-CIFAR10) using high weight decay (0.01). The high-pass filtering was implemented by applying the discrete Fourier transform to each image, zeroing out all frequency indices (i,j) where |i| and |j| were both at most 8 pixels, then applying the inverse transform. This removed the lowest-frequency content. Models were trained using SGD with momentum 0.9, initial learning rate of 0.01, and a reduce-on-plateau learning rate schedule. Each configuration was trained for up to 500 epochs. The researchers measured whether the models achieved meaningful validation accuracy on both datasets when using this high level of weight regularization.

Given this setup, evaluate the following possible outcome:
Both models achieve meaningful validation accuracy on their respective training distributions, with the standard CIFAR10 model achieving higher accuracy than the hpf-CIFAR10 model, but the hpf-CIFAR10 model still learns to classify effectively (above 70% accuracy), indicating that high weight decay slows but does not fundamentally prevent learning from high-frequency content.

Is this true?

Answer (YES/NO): NO